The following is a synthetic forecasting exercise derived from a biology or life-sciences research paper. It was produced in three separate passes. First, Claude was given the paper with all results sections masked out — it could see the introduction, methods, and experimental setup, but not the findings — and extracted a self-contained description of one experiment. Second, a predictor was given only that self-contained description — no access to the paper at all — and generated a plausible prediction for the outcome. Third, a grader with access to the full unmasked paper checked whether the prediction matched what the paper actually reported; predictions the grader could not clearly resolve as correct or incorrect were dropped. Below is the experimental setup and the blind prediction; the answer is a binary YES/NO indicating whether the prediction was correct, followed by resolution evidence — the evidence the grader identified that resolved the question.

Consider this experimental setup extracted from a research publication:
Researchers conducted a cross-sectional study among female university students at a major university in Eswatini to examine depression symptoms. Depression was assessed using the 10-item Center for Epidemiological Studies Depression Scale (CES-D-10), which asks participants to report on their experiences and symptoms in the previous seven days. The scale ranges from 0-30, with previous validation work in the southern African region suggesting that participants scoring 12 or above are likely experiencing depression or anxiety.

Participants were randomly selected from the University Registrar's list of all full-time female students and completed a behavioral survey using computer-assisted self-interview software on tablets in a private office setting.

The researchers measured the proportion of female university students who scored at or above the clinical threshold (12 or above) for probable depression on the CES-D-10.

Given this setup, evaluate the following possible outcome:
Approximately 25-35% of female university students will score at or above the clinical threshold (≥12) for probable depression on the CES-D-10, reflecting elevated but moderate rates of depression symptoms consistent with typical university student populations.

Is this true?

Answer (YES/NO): NO